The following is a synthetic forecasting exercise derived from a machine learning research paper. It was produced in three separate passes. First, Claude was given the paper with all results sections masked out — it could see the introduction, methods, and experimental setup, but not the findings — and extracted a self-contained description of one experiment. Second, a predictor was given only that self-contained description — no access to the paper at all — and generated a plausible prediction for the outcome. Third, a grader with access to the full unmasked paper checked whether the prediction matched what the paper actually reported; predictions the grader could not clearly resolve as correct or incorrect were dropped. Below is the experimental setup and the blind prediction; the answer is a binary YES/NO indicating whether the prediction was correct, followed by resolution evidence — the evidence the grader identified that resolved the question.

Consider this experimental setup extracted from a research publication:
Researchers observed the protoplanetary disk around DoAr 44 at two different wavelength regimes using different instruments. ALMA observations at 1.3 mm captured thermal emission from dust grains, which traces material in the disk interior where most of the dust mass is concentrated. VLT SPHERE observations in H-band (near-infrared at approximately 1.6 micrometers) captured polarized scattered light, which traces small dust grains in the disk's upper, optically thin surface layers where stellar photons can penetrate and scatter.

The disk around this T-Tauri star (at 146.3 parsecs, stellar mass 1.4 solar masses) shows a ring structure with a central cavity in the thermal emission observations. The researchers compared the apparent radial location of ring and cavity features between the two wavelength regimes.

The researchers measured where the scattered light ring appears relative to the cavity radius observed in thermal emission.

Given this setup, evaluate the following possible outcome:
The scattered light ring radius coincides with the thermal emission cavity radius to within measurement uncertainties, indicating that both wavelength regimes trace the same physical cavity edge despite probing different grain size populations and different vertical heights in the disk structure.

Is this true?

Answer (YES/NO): NO